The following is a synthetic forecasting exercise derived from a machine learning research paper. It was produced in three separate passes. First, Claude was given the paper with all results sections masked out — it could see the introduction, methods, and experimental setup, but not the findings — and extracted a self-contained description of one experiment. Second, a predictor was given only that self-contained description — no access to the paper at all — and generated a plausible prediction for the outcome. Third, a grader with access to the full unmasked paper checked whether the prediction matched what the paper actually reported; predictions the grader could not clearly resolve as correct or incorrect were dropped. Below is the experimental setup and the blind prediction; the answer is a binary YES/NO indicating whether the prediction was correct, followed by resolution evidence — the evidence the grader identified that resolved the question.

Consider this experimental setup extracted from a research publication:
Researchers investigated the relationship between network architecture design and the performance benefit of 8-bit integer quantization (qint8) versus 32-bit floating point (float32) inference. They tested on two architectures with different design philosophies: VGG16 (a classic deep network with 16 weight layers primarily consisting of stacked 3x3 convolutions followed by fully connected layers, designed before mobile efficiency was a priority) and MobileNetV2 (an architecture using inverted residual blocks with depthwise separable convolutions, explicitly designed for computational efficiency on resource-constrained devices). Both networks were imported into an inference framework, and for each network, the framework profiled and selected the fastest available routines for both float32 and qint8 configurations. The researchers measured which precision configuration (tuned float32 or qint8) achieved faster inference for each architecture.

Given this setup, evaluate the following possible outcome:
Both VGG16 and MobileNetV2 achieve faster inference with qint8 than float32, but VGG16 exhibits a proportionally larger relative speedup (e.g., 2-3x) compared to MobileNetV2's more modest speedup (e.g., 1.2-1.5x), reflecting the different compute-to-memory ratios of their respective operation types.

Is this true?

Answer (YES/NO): NO